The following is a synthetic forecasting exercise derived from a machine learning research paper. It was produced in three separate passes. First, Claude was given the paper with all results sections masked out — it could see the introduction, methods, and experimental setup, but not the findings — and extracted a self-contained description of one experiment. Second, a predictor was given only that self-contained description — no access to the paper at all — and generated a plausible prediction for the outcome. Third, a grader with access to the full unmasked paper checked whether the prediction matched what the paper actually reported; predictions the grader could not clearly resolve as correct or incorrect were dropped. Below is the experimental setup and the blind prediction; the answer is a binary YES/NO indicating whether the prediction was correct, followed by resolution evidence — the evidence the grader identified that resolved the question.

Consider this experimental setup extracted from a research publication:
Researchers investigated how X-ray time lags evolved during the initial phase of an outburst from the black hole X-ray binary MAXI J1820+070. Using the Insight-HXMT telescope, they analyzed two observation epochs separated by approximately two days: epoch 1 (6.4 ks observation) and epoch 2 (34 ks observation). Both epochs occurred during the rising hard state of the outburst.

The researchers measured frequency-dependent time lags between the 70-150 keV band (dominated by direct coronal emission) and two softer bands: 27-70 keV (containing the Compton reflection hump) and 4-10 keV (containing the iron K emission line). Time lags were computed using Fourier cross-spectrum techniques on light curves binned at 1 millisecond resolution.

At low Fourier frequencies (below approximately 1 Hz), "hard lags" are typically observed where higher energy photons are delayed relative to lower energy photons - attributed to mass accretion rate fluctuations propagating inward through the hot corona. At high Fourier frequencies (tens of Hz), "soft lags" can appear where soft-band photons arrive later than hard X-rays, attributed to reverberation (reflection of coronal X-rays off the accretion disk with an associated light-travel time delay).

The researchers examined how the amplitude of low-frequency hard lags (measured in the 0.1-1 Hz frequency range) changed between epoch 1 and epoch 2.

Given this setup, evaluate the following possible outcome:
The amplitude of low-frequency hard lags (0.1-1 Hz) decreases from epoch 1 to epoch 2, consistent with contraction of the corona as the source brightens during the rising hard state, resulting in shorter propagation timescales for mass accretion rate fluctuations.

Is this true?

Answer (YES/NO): NO